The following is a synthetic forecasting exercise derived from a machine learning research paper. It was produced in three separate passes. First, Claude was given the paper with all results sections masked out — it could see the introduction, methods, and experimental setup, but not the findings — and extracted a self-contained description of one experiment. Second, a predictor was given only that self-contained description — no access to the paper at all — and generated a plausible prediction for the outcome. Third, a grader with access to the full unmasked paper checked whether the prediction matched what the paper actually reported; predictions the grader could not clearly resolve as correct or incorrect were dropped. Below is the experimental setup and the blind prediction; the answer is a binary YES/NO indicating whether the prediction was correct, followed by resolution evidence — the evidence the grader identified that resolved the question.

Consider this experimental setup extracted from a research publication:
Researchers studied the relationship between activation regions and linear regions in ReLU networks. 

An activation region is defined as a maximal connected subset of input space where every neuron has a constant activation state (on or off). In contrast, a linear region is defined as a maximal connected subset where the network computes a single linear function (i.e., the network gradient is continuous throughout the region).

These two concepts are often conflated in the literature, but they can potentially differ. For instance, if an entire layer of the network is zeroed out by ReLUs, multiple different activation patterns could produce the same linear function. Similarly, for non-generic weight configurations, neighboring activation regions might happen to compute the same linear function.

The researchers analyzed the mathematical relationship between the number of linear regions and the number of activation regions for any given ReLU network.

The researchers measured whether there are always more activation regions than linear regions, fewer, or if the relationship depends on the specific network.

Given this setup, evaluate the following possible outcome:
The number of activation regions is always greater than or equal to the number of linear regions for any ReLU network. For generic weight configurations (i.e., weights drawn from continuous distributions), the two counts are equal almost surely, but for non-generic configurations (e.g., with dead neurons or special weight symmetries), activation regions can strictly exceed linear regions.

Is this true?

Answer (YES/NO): NO